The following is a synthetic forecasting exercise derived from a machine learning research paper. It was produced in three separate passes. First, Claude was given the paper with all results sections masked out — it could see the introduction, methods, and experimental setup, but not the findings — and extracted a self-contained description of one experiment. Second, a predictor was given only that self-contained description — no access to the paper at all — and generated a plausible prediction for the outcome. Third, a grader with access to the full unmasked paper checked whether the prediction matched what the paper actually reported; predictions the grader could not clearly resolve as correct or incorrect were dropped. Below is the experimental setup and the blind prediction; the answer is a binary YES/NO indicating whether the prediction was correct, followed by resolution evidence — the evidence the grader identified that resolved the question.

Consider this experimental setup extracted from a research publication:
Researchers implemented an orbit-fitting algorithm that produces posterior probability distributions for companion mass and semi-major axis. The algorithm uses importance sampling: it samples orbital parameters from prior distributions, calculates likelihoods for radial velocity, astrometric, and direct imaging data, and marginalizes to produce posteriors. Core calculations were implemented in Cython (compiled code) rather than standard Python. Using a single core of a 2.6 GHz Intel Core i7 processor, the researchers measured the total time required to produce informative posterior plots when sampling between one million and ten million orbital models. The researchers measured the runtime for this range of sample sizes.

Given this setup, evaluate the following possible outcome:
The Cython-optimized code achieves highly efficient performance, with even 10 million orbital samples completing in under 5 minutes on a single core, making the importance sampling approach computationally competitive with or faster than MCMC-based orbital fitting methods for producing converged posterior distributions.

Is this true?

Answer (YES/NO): YES